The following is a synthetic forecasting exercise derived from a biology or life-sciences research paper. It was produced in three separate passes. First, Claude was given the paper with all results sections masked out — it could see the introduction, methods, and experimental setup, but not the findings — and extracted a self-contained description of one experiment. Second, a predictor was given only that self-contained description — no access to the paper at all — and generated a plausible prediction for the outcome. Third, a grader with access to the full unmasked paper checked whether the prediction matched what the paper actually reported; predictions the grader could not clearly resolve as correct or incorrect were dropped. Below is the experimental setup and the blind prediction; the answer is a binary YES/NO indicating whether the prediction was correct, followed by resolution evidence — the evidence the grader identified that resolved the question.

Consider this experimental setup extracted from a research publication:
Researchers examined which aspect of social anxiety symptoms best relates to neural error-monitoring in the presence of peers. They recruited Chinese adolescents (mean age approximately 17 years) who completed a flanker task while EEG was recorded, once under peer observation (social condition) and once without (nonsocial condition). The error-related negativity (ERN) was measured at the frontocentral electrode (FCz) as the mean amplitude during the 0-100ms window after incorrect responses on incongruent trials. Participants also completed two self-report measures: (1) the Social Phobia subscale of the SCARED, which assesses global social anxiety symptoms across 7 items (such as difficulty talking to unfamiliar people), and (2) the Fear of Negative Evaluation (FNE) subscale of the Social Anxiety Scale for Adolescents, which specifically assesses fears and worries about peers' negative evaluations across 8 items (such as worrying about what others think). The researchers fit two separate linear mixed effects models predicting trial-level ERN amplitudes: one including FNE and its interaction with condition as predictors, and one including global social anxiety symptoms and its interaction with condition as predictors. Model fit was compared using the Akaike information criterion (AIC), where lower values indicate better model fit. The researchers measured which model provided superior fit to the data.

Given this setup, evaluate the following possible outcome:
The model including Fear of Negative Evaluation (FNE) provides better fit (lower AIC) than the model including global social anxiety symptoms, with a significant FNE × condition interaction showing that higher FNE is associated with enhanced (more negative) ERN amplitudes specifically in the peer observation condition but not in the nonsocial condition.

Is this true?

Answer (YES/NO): YES